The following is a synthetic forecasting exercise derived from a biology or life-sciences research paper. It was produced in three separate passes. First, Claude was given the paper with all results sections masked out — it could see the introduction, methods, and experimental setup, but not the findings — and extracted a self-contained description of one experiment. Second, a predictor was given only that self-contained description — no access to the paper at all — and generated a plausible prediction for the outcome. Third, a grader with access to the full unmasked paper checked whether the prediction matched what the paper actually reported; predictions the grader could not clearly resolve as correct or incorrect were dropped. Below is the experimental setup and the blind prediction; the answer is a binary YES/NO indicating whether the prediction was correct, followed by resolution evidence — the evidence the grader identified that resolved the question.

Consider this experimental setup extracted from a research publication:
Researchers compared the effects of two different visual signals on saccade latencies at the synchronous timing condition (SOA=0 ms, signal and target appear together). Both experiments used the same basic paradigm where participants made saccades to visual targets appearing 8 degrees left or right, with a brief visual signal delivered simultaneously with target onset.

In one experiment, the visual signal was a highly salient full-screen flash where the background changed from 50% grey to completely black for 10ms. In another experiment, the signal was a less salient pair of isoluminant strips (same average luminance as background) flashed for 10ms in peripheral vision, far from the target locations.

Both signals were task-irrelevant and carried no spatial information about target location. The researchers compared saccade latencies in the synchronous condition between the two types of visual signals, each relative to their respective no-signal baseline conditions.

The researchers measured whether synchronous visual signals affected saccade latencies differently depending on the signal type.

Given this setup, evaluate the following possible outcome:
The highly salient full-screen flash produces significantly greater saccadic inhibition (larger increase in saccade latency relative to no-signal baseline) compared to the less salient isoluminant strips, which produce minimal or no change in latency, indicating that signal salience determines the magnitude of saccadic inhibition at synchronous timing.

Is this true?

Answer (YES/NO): NO